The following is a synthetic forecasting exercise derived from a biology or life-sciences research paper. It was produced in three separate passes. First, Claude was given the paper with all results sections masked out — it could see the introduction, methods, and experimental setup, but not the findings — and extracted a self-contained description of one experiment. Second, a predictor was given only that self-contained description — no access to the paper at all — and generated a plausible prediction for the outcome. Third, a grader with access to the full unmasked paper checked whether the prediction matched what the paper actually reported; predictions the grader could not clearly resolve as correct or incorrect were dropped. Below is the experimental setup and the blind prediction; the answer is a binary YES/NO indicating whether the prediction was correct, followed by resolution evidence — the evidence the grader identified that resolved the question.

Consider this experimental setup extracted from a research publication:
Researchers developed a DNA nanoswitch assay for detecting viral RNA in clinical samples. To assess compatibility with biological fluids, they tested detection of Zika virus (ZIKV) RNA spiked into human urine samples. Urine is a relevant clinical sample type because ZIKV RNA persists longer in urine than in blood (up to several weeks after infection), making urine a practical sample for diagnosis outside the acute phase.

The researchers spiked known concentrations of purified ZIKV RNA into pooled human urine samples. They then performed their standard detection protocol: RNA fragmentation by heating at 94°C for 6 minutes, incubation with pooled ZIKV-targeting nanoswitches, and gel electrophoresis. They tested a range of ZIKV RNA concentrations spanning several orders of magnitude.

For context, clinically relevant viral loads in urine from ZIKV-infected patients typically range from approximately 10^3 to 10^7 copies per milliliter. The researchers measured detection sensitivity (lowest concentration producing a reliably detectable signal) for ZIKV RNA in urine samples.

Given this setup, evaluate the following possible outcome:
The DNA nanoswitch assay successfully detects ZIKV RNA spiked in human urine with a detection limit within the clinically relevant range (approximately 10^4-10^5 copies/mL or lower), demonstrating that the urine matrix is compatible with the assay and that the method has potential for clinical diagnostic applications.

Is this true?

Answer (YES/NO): NO